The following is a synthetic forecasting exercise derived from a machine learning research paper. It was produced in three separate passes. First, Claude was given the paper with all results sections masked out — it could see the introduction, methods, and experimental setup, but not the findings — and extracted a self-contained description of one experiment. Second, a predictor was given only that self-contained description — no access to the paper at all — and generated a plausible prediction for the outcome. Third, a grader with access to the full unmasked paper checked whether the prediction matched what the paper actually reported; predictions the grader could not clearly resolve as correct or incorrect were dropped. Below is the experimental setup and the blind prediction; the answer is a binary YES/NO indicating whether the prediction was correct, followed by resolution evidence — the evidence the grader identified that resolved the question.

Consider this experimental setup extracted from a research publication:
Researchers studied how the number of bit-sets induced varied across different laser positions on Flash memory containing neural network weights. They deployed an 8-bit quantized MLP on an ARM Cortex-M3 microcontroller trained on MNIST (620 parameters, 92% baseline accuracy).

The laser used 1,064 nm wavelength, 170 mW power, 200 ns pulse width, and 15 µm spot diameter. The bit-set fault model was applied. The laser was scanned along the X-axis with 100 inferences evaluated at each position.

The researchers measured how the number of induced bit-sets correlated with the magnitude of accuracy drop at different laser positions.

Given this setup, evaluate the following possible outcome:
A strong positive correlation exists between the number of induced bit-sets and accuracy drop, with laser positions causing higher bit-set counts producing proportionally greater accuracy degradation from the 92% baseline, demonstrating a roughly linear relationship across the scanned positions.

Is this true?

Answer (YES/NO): NO